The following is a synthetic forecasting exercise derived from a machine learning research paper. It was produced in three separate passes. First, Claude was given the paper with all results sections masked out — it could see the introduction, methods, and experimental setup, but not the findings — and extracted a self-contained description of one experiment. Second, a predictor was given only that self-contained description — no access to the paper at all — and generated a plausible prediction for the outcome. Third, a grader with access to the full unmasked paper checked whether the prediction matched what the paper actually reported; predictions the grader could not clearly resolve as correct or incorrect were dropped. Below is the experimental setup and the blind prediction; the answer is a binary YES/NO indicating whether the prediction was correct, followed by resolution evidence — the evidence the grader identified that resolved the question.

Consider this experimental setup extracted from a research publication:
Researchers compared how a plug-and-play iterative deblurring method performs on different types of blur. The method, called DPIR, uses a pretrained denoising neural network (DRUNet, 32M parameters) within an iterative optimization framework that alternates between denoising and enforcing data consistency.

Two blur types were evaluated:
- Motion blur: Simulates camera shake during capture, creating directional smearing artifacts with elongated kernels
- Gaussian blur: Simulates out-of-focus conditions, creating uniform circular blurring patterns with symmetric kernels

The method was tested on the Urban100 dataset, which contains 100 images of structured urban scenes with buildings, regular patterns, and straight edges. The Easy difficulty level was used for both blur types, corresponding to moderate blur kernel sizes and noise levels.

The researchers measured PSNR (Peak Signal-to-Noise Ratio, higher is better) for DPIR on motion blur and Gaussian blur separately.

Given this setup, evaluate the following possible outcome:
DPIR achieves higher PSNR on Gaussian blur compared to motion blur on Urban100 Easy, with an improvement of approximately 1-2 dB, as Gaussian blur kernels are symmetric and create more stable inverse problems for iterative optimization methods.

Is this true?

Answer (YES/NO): NO